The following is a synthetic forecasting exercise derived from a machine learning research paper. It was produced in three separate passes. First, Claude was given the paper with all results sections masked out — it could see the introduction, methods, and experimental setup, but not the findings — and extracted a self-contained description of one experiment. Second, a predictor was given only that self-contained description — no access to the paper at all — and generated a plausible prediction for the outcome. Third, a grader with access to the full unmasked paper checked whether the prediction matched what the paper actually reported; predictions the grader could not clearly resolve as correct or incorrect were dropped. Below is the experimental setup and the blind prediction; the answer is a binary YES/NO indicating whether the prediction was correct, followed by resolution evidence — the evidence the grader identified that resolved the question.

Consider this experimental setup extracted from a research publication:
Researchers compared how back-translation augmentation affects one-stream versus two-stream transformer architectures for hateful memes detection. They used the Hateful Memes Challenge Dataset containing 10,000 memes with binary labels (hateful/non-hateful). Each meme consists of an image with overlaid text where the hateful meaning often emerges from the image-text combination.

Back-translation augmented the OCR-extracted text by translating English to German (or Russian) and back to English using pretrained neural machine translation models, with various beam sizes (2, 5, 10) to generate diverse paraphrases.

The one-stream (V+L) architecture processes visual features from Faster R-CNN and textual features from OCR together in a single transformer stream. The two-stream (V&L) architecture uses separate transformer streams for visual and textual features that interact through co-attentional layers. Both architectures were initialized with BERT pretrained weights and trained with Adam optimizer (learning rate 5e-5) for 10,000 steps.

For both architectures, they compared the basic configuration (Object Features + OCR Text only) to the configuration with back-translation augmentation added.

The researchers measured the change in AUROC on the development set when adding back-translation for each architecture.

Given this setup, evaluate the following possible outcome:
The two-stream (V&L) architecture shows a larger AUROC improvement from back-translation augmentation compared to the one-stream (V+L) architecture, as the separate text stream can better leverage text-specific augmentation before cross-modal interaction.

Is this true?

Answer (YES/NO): NO